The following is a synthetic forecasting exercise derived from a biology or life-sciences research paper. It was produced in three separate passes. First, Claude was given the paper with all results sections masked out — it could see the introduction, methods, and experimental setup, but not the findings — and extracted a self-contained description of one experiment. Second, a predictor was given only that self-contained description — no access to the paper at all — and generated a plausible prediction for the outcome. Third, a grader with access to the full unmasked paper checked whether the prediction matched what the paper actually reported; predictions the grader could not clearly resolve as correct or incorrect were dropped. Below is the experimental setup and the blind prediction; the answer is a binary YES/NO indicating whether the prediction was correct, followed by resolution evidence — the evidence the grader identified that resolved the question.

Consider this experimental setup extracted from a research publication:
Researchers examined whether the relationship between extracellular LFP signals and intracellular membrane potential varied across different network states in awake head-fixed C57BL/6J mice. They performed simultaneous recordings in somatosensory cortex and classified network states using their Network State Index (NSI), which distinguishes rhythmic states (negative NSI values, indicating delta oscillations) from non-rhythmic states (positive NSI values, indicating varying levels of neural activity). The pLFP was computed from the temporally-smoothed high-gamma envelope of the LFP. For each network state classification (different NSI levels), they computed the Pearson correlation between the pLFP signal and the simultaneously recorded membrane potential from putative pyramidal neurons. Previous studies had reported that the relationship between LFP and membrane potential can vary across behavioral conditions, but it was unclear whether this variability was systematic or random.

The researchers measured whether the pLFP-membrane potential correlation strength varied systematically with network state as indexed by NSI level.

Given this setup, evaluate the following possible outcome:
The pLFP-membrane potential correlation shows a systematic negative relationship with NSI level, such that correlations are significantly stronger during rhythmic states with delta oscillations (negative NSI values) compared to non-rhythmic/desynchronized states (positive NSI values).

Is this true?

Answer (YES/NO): NO